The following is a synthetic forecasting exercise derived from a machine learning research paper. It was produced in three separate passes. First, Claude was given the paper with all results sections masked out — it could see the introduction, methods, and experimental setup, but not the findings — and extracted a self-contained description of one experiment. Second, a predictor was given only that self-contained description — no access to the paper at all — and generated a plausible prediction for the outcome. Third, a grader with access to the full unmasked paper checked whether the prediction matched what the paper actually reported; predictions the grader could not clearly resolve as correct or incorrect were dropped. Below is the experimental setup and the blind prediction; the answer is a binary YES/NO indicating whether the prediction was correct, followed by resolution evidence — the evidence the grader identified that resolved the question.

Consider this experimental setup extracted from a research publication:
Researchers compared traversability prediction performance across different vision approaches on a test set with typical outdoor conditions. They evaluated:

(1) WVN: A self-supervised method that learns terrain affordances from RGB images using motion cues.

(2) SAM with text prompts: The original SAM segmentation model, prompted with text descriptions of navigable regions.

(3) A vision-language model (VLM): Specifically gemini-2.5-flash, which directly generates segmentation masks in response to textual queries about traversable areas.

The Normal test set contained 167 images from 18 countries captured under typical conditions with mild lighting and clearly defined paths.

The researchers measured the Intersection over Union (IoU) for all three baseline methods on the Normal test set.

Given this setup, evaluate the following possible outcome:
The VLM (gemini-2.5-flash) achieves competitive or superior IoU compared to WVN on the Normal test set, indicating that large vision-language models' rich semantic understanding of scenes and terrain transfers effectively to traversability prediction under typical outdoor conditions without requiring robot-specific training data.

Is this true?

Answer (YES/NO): YES